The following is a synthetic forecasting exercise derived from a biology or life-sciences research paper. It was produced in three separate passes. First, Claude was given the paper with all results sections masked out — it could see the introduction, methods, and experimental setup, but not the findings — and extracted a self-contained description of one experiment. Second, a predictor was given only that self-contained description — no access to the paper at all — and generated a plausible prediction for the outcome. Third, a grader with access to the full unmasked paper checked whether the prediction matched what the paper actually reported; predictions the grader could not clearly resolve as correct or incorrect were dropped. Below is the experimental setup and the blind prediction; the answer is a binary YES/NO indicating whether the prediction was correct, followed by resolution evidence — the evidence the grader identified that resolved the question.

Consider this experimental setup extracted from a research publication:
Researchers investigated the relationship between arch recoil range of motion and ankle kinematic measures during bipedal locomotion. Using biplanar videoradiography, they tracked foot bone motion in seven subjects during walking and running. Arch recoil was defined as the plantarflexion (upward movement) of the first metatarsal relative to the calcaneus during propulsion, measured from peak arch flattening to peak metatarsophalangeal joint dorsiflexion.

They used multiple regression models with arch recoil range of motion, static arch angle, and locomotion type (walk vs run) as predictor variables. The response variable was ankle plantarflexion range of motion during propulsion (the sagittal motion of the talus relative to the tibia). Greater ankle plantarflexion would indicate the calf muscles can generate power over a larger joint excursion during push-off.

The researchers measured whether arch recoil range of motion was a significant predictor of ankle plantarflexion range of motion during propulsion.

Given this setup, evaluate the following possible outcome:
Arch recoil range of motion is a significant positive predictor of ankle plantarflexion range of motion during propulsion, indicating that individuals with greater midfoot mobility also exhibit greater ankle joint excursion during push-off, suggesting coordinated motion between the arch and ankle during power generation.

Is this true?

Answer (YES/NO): YES